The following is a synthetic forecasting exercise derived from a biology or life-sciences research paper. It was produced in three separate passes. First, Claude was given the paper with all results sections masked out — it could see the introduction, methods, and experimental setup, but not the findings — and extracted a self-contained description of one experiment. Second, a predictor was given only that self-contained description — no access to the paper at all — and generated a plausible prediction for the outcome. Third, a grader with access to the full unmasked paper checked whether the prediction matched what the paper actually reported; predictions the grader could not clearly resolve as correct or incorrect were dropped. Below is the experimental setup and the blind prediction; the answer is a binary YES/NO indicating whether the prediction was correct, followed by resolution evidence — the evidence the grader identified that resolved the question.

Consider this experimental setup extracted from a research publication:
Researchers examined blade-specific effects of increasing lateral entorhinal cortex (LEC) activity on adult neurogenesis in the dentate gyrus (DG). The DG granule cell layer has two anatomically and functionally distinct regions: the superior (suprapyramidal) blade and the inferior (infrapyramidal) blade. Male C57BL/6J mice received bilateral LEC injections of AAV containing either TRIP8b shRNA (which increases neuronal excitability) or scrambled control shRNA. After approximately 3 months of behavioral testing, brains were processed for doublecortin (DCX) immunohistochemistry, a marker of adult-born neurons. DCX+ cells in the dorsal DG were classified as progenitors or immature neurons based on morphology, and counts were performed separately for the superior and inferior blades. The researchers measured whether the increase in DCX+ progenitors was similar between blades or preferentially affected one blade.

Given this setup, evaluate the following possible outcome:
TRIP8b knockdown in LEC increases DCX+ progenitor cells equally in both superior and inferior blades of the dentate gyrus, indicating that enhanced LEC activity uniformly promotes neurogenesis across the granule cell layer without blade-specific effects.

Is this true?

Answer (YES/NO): NO